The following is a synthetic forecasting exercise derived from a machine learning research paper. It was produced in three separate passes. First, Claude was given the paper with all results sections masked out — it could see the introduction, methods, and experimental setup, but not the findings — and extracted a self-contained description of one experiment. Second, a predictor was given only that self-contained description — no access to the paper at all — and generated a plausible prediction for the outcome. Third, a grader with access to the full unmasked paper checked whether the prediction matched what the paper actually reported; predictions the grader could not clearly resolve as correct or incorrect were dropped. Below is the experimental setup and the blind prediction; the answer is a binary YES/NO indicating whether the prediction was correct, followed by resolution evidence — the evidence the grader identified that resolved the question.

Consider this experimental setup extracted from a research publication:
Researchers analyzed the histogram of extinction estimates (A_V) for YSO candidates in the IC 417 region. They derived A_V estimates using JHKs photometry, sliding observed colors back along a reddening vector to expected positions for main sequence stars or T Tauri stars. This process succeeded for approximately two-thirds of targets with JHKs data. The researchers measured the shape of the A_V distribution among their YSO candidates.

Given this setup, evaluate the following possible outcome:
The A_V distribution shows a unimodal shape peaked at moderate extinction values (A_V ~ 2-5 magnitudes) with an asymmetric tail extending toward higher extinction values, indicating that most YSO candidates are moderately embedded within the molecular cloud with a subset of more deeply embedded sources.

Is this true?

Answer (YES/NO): NO